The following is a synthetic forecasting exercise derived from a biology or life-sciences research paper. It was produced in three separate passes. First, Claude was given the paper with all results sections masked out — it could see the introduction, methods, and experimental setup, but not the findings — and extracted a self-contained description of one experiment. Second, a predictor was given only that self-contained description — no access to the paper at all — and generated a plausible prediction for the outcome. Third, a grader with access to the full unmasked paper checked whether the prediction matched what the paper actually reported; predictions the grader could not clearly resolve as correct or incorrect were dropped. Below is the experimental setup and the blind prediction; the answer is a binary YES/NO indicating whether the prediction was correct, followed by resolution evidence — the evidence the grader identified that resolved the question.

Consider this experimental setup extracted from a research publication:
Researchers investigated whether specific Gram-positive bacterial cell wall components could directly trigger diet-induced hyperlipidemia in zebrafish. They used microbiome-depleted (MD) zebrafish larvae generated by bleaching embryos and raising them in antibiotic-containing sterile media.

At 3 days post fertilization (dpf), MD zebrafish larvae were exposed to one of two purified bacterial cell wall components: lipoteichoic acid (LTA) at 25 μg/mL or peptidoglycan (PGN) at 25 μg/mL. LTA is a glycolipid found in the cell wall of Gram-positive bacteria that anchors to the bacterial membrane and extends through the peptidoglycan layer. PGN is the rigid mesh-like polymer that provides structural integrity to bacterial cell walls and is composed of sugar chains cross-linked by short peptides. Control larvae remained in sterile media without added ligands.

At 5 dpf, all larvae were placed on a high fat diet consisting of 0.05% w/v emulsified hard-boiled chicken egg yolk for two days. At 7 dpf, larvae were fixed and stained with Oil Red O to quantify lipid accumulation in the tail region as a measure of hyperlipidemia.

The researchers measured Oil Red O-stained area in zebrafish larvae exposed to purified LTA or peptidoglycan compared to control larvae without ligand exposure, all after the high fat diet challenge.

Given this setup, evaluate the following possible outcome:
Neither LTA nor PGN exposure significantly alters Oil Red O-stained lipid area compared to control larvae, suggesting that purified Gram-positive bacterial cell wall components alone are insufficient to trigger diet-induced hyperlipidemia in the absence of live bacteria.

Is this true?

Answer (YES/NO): NO